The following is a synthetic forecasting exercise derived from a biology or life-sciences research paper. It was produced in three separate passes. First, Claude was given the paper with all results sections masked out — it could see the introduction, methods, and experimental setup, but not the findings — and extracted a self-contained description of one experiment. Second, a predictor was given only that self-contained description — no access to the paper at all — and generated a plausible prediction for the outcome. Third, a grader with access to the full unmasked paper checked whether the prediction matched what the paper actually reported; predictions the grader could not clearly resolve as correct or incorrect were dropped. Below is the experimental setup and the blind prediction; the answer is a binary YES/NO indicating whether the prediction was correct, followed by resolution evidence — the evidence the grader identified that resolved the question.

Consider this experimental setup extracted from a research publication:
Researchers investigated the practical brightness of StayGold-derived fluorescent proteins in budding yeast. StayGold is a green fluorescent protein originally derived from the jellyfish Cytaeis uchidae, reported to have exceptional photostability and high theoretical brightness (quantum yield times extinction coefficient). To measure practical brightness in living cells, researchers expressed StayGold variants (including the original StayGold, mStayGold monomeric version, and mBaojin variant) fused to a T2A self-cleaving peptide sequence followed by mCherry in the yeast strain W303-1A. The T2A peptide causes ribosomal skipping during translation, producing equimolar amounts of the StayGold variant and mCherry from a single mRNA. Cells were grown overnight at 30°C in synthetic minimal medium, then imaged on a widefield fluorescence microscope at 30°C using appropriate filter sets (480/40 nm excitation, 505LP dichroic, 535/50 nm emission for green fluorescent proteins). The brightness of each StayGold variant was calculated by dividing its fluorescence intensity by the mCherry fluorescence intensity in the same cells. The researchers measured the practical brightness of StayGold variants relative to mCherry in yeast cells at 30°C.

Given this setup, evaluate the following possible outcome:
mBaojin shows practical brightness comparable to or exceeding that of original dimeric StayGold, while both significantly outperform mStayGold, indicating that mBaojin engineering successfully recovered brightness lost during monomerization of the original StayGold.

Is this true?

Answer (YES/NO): NO